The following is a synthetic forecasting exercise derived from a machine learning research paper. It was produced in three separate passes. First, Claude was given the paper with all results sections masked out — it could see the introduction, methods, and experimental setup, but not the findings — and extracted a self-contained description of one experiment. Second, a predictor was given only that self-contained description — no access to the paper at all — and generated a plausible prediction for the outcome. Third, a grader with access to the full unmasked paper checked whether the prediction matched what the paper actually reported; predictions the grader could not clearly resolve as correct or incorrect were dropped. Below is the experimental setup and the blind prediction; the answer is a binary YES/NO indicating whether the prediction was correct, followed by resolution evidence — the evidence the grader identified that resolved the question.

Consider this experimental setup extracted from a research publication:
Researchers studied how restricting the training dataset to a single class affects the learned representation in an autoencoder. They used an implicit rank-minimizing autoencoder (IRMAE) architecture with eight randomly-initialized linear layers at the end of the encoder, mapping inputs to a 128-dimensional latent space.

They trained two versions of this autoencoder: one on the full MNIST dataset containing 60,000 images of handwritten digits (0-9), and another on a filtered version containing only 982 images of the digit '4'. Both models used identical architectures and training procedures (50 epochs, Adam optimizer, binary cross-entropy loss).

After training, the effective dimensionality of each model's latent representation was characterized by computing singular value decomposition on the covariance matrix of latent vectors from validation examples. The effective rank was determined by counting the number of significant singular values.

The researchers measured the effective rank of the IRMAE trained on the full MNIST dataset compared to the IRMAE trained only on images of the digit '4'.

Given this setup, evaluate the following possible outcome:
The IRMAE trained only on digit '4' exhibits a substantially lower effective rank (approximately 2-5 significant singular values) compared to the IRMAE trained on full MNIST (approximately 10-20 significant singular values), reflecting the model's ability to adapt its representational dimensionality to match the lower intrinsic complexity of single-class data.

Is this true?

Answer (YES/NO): NO